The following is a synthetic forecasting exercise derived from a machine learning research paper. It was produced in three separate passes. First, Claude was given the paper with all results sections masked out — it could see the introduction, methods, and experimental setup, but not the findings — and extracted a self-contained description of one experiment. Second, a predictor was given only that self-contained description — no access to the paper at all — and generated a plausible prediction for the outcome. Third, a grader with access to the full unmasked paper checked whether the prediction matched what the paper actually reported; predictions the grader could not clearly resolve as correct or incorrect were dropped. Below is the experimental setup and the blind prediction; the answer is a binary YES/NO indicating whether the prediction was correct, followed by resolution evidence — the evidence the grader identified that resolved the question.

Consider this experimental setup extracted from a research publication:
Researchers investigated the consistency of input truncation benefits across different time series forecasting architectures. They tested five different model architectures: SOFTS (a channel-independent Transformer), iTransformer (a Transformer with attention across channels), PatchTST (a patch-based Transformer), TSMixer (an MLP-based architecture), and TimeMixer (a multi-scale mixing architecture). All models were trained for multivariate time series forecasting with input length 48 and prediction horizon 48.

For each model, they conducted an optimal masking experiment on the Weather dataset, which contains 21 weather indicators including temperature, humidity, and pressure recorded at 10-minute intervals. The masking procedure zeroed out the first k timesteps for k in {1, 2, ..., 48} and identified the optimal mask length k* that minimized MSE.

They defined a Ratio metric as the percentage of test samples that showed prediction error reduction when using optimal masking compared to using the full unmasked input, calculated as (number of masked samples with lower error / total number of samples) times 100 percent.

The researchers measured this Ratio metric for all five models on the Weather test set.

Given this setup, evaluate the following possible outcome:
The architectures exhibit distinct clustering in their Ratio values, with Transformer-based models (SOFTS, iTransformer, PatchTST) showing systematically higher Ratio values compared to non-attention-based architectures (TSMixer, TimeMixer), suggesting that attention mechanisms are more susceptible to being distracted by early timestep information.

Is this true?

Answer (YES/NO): NO